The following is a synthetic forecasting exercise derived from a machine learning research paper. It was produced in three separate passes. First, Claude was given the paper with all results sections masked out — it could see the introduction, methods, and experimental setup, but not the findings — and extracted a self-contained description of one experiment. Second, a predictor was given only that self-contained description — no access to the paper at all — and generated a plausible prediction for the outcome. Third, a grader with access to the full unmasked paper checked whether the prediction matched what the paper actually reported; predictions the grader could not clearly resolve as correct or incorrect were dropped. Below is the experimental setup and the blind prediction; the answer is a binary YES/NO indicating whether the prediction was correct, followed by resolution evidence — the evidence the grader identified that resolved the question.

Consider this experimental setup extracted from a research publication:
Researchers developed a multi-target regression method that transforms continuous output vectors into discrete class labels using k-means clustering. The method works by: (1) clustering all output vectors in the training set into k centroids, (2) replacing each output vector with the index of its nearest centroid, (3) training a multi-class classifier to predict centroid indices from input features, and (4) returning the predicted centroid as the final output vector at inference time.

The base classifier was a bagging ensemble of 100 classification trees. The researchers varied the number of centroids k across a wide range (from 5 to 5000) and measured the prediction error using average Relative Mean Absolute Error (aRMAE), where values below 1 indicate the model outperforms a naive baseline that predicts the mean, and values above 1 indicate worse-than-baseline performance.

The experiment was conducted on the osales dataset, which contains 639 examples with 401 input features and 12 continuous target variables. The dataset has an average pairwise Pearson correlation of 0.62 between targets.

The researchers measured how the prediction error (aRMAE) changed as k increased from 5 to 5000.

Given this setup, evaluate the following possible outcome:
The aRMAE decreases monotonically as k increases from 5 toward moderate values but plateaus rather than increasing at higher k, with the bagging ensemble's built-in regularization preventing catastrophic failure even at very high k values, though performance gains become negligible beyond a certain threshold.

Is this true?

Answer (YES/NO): NO